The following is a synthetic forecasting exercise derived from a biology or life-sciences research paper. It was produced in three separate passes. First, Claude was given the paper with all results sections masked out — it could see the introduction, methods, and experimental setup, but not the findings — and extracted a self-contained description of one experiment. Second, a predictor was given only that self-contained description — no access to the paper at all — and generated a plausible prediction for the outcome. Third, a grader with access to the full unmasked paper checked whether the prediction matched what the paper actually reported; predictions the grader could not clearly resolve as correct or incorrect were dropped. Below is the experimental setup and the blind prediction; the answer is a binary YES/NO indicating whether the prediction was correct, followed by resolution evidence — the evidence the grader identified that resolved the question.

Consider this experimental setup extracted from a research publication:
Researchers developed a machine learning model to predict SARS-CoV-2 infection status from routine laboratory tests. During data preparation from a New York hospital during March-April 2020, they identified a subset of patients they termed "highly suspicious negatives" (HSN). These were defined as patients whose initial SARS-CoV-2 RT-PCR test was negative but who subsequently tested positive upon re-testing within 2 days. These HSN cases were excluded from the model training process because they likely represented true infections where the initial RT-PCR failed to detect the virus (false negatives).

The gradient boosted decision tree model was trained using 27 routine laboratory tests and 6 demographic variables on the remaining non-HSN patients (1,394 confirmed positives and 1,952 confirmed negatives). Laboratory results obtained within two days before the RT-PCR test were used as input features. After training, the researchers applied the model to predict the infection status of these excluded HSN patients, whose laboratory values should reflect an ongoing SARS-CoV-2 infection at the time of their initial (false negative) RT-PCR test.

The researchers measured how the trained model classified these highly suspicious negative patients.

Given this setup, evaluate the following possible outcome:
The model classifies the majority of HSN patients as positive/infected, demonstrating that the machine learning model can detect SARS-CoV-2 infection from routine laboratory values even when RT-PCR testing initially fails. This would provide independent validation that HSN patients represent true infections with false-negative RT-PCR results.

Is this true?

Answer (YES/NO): YES